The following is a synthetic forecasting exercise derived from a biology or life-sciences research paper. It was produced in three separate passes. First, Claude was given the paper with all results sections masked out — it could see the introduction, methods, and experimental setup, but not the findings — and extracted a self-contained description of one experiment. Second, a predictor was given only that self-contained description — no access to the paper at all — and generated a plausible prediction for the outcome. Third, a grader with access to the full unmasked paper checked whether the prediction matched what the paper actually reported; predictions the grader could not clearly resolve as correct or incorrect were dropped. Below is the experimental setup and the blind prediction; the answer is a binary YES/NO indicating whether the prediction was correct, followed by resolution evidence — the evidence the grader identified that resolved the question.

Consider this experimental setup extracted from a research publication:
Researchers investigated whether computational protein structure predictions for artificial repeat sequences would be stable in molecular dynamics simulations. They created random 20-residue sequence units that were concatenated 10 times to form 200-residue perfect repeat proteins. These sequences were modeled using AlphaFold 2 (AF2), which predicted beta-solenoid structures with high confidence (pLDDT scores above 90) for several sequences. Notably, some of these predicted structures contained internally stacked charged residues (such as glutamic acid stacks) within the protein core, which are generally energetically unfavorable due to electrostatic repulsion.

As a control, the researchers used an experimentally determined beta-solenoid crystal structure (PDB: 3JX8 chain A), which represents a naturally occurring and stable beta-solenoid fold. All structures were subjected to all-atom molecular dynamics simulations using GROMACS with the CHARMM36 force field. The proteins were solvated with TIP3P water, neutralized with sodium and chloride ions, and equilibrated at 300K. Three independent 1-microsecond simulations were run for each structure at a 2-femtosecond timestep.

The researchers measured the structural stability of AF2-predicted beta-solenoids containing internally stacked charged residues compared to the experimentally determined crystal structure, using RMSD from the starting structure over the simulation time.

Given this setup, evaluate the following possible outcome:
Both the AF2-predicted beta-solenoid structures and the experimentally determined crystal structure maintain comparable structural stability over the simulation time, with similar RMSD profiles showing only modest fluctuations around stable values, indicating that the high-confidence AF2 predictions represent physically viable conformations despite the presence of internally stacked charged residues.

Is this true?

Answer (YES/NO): NO